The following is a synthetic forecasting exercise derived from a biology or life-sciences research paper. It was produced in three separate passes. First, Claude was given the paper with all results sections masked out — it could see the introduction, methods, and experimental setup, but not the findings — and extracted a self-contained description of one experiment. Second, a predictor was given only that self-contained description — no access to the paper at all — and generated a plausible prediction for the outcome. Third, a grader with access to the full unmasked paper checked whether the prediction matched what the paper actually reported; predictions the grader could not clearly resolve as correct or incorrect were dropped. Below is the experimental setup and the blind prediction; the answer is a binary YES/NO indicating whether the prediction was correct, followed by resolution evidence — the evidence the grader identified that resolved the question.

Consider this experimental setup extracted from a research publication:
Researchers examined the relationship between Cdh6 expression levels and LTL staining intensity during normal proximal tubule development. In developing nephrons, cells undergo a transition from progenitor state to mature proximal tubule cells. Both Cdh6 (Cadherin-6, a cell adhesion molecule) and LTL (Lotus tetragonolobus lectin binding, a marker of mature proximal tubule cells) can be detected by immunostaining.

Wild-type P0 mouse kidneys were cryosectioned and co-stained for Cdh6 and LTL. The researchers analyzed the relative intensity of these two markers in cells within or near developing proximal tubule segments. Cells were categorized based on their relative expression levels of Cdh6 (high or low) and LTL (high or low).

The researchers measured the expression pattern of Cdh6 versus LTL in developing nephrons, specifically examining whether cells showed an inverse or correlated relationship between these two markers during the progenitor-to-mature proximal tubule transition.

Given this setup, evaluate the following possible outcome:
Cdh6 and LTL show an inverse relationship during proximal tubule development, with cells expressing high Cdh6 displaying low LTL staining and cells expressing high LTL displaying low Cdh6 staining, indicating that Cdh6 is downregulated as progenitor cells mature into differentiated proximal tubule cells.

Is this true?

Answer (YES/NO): YES